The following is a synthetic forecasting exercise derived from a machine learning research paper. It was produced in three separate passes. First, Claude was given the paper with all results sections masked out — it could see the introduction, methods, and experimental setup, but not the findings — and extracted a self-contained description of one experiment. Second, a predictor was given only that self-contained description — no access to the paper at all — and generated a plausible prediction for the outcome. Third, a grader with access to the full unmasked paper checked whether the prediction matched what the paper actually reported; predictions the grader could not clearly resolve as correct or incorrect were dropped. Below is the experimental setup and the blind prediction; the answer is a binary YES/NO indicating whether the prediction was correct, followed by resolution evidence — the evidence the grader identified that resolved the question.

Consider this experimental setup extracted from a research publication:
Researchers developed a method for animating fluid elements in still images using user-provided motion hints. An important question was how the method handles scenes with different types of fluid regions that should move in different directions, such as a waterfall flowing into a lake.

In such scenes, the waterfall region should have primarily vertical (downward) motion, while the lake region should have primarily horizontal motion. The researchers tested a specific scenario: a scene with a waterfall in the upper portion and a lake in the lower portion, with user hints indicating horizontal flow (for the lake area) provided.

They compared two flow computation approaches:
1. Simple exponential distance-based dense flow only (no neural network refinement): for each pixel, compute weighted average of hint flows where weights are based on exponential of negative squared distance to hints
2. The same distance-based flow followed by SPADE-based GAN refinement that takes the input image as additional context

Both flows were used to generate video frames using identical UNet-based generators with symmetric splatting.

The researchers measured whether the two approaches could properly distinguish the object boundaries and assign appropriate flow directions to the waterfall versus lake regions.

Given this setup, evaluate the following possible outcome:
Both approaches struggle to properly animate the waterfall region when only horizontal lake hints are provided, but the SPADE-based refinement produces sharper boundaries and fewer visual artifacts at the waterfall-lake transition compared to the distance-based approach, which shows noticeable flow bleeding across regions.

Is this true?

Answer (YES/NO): NO